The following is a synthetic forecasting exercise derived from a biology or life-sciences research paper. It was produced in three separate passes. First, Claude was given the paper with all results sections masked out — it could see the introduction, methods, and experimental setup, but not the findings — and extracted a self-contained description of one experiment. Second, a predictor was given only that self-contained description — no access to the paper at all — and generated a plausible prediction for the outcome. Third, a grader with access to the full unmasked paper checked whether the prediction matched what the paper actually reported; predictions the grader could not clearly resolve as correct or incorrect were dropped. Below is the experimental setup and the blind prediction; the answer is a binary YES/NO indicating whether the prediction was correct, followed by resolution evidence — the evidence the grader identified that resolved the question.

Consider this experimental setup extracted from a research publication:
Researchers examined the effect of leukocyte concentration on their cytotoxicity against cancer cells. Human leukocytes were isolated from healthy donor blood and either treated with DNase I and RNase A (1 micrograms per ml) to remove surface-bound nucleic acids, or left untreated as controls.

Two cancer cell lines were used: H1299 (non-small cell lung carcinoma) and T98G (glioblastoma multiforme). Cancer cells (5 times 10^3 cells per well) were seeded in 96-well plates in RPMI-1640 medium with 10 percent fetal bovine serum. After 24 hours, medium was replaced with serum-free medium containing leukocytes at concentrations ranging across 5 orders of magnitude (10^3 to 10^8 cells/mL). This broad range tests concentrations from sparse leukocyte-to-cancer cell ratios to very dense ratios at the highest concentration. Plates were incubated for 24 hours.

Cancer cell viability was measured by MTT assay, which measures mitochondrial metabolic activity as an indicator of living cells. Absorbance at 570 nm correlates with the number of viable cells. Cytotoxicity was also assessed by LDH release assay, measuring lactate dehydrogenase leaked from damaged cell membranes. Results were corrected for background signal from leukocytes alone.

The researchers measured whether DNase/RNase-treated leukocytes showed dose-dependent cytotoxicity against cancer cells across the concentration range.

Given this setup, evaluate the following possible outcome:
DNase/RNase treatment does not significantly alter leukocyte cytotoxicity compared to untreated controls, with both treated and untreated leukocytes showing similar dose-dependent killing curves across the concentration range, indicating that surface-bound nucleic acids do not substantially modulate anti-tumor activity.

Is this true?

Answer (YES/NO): NO